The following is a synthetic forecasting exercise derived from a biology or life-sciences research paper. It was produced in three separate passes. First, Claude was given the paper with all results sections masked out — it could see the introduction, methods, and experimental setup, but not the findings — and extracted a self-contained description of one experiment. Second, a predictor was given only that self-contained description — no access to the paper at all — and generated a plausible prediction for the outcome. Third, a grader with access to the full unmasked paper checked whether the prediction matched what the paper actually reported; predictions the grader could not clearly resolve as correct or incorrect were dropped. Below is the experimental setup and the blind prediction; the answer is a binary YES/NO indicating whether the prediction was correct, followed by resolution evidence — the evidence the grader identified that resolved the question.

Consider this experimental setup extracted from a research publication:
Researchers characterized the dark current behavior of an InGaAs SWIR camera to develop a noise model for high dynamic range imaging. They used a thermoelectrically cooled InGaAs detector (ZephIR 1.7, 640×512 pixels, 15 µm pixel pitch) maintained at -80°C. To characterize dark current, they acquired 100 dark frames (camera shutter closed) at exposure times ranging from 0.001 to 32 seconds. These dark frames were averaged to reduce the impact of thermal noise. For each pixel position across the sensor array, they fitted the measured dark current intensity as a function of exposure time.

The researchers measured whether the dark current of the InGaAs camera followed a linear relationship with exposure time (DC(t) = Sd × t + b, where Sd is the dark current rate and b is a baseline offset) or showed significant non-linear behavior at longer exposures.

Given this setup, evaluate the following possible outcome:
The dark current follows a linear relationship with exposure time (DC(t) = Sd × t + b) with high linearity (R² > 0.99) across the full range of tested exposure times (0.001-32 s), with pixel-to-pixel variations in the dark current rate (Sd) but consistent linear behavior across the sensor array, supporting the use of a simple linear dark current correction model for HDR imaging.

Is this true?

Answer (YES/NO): NO